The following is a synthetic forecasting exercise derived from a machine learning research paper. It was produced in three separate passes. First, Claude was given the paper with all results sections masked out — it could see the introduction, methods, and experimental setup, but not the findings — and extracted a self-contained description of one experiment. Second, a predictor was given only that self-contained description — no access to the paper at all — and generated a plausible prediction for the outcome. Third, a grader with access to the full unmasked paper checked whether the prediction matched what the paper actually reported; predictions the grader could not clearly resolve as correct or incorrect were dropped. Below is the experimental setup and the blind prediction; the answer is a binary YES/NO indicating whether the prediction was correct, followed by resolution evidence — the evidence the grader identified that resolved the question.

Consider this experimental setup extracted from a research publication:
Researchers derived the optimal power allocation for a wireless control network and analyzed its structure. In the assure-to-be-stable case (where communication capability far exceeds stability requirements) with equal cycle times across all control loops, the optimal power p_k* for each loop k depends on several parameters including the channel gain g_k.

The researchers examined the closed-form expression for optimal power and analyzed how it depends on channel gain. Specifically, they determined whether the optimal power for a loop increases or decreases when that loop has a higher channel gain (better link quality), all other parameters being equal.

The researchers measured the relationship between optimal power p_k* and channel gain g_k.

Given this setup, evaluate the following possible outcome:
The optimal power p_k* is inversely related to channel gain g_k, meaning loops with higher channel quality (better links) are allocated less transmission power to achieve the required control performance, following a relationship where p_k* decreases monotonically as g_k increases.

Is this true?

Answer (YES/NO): YES